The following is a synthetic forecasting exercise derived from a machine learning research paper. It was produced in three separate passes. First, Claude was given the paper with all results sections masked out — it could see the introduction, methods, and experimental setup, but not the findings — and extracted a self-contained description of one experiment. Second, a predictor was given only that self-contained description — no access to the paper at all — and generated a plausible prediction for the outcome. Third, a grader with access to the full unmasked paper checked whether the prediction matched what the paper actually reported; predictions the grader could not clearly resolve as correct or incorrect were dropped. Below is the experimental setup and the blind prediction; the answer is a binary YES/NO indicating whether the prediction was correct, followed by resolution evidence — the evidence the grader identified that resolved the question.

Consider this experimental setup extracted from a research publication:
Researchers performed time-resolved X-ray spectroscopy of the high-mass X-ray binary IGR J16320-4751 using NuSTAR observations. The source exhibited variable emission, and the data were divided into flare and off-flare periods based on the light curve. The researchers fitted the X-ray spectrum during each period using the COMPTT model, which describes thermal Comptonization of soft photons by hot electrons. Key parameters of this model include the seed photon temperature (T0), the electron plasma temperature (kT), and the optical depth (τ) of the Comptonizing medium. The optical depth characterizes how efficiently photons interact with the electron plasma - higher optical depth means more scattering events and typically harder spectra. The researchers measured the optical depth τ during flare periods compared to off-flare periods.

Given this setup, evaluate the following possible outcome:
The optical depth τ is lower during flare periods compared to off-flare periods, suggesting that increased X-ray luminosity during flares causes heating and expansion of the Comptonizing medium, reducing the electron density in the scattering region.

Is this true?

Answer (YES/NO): NO